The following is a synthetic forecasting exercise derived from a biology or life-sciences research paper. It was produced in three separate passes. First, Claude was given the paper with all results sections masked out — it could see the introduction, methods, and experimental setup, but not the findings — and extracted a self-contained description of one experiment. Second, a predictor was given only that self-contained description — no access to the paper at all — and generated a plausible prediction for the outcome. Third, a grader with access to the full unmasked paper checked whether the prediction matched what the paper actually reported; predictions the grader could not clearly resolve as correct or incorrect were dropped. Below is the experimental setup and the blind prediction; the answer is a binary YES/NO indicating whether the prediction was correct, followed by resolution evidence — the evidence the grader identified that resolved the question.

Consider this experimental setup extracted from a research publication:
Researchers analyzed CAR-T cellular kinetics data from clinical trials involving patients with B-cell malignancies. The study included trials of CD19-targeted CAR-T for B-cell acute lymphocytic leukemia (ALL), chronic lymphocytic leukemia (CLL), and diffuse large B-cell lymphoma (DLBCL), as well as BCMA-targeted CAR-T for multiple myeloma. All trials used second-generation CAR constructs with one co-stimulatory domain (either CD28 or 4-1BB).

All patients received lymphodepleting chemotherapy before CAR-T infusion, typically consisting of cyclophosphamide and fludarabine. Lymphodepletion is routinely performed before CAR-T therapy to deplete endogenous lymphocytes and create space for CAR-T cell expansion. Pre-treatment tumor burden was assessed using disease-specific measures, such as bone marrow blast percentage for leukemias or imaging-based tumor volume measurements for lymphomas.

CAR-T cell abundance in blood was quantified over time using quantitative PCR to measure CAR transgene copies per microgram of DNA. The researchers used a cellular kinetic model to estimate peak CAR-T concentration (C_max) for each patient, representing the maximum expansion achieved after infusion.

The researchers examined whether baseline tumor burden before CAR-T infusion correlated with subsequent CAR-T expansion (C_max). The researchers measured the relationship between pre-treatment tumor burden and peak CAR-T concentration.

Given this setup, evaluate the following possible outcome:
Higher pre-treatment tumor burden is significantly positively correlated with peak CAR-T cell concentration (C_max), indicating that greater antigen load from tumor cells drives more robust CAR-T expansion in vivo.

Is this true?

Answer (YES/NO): NO